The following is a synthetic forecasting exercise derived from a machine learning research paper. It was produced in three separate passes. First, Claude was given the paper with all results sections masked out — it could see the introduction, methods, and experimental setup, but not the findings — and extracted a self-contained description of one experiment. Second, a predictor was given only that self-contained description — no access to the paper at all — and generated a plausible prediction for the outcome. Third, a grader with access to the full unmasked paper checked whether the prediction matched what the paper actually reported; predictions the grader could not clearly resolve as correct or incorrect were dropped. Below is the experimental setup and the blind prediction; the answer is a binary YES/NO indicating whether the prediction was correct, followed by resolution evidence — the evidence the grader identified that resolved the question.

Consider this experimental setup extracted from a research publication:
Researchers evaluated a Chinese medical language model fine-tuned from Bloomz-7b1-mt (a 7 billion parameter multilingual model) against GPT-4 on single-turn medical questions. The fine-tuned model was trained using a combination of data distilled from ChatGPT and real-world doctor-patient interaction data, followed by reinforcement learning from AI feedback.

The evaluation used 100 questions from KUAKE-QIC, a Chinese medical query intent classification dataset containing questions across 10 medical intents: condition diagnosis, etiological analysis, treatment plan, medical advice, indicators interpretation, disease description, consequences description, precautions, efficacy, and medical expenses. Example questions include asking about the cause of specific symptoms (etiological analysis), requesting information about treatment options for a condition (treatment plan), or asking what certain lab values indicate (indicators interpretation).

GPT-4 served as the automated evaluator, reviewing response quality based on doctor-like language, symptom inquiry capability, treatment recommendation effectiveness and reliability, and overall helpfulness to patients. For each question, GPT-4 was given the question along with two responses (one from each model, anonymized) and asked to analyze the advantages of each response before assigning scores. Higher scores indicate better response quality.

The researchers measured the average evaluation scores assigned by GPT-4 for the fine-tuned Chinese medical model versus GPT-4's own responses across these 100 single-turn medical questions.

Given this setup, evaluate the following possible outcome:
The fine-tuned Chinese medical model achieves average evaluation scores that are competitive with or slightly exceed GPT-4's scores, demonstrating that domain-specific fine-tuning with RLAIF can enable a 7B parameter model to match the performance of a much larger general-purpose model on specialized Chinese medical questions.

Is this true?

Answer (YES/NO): NO